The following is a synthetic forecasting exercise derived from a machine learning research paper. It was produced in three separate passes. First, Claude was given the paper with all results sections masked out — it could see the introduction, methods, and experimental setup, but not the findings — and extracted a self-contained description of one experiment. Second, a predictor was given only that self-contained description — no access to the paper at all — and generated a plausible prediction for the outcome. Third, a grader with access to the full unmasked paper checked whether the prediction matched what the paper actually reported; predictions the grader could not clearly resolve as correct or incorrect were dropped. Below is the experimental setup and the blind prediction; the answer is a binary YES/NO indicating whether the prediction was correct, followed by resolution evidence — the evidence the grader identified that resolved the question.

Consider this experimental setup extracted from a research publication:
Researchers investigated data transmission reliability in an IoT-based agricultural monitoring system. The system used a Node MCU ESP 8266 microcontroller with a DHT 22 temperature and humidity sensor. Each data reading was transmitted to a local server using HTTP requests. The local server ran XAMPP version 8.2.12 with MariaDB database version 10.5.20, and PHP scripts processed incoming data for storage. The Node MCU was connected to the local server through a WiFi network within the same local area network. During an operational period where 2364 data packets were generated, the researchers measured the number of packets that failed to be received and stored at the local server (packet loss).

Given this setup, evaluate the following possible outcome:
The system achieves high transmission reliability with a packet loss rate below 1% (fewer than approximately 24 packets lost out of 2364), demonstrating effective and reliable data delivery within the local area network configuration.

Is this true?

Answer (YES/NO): YES